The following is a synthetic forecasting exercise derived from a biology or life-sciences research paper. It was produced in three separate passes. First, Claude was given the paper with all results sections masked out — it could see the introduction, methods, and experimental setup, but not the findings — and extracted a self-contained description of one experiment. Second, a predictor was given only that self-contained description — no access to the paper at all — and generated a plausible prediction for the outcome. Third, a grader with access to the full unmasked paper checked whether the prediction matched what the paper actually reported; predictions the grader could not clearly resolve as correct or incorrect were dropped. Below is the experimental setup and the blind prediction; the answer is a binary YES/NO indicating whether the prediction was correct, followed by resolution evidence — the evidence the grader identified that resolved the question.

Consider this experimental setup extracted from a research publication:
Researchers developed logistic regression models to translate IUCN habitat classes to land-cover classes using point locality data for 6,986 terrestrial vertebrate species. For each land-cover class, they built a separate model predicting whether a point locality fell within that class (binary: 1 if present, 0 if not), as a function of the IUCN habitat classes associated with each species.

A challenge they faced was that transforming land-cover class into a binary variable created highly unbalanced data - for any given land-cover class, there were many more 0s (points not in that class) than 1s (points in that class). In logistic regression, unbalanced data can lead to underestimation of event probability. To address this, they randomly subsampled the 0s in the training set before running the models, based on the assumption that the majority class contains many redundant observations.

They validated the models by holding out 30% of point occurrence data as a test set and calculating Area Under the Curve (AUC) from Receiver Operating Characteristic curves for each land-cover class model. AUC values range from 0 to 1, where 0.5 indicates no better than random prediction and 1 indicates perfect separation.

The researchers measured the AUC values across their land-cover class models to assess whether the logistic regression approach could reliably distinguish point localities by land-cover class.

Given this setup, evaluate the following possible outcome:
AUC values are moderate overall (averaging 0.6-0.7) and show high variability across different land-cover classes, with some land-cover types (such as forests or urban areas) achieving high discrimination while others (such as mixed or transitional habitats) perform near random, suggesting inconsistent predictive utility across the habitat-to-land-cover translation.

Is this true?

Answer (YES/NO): NO